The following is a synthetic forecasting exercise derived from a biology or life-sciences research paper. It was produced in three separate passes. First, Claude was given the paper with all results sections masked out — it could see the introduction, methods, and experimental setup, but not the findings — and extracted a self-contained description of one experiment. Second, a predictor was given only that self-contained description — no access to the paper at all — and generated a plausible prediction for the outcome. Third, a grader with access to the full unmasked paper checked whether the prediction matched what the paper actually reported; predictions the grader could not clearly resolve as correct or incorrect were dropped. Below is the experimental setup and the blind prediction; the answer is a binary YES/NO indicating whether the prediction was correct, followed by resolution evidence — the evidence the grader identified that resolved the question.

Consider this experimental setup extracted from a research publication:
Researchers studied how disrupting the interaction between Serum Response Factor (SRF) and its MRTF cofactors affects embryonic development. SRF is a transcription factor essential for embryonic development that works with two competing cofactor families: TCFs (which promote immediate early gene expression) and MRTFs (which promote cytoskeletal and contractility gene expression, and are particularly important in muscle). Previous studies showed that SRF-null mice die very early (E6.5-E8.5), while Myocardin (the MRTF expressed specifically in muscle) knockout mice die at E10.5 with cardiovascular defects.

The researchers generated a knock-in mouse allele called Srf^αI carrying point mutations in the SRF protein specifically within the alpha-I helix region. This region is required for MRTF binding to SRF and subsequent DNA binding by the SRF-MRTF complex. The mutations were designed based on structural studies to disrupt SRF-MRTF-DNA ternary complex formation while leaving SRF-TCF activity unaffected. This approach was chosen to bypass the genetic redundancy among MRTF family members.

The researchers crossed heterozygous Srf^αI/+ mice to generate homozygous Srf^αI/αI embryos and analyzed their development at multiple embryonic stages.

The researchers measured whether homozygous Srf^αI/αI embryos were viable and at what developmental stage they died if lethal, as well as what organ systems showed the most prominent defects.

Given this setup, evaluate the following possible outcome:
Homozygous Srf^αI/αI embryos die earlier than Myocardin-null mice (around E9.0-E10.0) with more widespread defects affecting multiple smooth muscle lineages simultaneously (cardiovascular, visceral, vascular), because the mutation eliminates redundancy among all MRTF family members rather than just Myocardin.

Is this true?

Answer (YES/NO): NO